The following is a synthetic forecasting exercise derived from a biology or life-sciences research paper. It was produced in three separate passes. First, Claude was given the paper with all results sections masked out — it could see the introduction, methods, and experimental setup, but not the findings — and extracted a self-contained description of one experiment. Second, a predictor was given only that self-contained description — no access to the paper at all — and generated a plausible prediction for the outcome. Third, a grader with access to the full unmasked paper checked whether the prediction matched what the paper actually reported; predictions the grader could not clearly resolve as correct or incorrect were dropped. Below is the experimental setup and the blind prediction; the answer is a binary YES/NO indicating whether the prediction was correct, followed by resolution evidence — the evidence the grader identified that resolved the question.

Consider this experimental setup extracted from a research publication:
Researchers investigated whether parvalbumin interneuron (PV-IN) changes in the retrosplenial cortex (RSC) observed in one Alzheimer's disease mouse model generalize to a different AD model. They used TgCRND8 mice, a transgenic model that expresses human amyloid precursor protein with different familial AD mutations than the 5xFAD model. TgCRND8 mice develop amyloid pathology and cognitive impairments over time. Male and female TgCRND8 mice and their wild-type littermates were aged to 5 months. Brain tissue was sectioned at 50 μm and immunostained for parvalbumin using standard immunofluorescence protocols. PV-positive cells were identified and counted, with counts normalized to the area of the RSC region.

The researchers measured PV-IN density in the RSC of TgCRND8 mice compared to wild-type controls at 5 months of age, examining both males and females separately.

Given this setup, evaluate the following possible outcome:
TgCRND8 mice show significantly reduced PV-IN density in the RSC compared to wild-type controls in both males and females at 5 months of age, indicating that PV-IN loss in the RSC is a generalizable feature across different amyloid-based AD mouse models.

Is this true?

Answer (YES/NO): NO